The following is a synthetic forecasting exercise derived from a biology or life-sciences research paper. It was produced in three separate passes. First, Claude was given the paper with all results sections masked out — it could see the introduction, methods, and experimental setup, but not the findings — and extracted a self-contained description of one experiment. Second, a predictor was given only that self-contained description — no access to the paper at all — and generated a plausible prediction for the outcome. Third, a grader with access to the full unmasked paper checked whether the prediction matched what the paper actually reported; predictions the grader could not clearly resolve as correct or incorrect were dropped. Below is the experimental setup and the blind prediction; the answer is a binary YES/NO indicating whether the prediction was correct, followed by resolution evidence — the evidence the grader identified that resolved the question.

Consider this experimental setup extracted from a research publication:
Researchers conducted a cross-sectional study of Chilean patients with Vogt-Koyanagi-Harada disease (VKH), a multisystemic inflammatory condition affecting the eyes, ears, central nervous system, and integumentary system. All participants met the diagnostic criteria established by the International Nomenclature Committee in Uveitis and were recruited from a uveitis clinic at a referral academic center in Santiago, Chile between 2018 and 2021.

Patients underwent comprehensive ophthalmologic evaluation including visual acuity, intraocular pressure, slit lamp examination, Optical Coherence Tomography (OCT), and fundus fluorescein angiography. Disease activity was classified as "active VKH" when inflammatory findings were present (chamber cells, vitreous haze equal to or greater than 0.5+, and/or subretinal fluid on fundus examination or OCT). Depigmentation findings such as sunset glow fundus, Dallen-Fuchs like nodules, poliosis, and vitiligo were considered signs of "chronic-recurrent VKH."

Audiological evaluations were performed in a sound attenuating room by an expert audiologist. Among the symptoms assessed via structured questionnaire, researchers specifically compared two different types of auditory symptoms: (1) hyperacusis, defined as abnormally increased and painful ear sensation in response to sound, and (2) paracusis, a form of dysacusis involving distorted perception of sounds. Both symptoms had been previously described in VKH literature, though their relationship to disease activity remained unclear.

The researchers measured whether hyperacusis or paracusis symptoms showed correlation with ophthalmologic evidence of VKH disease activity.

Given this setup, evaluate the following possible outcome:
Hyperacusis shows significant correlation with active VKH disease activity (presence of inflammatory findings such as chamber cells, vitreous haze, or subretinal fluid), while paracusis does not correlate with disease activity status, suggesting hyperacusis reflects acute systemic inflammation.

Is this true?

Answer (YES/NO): YES